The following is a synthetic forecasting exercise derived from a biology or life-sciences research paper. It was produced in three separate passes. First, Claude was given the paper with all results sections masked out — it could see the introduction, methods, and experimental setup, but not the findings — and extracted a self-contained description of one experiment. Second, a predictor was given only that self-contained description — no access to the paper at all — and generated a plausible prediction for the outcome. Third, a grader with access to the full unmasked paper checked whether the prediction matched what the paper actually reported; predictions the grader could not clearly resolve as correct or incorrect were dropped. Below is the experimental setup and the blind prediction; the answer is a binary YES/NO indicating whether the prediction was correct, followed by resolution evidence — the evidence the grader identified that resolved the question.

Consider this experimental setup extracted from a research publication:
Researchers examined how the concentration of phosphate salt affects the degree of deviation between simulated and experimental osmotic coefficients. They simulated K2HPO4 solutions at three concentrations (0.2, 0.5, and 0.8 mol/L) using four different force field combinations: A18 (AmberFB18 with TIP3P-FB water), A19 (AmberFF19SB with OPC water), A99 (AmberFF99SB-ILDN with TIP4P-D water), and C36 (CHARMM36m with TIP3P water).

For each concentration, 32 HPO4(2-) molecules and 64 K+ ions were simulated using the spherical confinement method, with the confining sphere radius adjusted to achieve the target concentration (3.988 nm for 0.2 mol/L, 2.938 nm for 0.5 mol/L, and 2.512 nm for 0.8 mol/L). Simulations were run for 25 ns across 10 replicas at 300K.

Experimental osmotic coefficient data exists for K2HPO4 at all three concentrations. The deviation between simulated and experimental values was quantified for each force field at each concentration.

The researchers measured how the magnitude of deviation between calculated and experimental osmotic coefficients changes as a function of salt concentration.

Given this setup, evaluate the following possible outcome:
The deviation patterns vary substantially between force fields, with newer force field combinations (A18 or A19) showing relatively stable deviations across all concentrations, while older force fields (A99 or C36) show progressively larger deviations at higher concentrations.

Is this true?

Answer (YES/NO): NO